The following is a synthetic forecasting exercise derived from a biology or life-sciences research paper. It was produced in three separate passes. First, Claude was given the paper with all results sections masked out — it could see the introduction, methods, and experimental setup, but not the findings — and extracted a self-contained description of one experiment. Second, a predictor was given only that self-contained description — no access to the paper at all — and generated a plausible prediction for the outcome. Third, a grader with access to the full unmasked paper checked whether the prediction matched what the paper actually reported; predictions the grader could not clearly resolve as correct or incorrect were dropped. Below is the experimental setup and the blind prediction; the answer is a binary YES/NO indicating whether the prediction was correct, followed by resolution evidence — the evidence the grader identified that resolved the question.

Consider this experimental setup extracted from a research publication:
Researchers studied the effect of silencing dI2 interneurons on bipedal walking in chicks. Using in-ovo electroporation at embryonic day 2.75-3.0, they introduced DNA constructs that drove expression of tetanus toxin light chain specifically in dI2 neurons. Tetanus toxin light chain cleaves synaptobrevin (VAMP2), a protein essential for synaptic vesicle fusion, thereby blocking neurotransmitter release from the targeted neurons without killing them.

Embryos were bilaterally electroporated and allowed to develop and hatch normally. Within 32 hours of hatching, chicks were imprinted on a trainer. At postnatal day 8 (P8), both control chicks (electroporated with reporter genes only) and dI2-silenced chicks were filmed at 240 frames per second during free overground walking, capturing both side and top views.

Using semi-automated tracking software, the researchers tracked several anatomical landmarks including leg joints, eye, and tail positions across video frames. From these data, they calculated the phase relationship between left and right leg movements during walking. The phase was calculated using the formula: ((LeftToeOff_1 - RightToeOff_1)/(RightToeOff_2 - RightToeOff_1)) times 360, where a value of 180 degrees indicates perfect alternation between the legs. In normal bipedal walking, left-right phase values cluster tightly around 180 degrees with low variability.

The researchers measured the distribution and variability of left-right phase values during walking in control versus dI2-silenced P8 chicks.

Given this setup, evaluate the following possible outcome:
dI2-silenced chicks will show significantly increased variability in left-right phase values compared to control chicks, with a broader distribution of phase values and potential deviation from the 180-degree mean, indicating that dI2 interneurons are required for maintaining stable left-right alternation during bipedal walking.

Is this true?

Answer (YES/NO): NO